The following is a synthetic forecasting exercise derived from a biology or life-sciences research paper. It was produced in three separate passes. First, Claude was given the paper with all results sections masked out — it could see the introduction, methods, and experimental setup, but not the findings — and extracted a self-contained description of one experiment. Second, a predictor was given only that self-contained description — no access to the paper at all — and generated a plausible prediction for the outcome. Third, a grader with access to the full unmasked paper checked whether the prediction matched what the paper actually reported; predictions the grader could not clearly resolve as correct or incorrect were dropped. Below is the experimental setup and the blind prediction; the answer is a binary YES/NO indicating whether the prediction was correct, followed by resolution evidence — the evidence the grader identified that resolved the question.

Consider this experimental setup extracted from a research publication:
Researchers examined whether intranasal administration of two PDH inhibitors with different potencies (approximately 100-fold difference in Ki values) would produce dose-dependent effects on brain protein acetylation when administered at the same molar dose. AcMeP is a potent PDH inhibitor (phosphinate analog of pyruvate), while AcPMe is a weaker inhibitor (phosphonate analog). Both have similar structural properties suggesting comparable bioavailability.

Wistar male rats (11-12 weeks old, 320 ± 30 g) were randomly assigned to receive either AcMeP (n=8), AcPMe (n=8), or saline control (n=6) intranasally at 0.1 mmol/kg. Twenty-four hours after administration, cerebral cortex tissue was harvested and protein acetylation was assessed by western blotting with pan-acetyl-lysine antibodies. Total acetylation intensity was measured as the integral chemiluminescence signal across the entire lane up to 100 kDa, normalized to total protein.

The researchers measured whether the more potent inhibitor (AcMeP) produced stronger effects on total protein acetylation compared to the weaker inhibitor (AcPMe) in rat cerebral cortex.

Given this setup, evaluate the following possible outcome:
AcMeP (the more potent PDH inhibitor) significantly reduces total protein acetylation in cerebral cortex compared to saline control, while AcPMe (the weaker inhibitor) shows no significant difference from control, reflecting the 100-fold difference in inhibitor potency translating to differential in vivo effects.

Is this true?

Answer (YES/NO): NO